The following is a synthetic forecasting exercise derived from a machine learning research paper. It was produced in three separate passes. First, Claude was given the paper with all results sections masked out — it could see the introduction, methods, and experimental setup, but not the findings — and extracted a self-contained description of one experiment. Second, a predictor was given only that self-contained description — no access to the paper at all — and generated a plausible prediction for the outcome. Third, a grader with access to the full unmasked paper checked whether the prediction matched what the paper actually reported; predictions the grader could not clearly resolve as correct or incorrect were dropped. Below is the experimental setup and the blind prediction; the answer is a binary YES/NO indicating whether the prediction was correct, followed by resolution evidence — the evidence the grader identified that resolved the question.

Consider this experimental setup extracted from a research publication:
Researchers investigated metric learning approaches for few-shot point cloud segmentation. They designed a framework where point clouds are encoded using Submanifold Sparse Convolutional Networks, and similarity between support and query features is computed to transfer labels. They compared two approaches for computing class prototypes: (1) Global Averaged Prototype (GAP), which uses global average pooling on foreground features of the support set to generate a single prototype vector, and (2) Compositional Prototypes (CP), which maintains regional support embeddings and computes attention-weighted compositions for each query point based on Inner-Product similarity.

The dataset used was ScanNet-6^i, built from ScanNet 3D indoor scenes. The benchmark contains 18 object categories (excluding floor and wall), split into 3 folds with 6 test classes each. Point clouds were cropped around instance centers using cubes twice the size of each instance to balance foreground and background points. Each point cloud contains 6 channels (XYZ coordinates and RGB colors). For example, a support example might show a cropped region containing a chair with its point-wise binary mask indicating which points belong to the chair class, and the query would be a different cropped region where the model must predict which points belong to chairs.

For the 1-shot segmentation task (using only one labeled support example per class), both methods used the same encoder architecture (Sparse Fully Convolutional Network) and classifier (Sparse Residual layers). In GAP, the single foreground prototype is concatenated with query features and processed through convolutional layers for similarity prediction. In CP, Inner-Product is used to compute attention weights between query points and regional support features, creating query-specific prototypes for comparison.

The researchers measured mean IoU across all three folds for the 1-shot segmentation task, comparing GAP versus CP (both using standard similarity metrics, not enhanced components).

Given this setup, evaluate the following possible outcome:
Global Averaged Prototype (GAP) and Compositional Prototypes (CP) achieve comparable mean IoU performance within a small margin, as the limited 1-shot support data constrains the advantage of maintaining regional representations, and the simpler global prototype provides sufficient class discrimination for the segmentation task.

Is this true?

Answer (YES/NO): YES